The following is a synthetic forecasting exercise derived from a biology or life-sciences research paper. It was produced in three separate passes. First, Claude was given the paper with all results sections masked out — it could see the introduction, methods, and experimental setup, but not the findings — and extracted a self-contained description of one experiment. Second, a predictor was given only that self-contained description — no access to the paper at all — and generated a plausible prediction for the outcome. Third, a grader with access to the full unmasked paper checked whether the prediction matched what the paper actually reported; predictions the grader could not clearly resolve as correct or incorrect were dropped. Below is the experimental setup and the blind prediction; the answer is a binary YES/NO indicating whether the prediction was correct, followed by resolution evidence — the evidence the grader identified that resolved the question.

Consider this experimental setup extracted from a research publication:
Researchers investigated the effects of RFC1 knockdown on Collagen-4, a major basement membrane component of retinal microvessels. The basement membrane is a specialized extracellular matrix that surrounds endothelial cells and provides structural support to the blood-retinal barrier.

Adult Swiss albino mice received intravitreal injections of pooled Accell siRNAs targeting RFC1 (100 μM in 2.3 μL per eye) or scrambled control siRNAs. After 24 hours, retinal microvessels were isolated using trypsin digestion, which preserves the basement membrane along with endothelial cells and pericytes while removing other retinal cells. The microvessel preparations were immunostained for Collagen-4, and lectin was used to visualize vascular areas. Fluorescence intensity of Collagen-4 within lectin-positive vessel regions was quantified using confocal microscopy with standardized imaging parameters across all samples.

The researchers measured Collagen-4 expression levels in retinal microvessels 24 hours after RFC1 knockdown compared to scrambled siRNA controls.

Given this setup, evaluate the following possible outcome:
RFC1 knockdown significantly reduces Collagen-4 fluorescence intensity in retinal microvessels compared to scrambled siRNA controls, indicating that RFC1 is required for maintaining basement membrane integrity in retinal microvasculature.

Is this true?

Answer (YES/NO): YES